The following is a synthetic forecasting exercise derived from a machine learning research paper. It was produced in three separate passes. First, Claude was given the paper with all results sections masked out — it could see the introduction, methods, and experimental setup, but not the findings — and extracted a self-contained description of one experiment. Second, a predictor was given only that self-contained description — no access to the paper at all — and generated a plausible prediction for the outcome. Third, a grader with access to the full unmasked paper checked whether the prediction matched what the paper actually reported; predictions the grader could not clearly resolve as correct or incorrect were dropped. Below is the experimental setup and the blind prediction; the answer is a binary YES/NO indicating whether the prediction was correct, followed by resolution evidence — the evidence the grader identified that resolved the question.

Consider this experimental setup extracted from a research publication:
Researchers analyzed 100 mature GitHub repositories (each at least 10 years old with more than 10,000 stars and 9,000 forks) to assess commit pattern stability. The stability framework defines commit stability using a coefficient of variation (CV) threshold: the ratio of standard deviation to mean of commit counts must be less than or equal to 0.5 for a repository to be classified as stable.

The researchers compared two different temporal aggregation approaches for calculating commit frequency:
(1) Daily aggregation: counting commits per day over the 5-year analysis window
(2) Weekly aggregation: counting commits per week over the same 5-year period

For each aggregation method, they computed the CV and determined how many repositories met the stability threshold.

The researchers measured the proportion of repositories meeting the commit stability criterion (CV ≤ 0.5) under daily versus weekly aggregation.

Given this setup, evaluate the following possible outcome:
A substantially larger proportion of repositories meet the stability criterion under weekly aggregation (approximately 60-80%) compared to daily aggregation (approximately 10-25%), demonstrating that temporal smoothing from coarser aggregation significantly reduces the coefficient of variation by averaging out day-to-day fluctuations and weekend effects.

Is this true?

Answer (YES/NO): NO